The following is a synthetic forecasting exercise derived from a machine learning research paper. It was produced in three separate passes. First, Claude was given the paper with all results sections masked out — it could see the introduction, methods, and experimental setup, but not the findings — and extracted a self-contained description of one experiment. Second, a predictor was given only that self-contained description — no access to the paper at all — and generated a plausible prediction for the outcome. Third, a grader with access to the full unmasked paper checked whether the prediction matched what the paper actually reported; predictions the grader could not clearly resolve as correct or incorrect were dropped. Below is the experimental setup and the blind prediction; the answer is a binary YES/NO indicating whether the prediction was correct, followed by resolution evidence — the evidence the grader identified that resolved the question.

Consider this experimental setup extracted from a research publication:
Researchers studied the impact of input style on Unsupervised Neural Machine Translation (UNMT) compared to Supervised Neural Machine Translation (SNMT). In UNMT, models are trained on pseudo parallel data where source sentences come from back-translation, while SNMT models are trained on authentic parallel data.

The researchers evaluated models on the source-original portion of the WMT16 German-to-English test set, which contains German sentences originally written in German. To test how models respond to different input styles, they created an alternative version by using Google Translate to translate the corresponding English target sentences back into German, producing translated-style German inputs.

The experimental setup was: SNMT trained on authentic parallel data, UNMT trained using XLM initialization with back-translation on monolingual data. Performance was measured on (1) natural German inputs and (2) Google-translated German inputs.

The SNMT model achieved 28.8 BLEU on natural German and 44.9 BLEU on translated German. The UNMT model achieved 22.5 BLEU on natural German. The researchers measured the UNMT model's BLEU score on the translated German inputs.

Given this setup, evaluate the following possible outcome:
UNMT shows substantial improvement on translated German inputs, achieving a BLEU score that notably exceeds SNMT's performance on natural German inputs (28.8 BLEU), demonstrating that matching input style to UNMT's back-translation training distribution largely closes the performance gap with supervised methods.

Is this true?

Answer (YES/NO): YES